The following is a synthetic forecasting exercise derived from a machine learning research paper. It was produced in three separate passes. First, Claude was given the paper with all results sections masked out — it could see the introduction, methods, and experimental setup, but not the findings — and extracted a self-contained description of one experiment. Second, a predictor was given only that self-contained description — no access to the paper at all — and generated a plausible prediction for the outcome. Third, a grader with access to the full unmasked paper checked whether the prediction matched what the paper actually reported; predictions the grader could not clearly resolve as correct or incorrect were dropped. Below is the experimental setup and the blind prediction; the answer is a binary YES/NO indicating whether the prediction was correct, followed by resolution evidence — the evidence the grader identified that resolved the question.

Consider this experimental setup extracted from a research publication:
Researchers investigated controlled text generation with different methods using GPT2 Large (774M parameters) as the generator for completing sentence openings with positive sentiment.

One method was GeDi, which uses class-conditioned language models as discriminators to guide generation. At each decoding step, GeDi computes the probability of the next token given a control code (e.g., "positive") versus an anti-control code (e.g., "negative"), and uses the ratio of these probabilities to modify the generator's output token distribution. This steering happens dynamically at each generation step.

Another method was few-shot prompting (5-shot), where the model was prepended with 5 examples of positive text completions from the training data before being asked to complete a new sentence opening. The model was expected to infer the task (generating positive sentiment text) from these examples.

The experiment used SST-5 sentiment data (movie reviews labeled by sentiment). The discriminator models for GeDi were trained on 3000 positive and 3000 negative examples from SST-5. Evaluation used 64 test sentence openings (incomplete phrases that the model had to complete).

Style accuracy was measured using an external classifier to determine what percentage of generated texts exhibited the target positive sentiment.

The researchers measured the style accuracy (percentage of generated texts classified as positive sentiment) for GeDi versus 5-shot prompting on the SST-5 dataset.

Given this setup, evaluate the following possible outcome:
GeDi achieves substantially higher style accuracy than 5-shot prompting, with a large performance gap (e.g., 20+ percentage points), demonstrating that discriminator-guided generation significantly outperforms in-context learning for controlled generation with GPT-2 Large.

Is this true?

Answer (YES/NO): NO